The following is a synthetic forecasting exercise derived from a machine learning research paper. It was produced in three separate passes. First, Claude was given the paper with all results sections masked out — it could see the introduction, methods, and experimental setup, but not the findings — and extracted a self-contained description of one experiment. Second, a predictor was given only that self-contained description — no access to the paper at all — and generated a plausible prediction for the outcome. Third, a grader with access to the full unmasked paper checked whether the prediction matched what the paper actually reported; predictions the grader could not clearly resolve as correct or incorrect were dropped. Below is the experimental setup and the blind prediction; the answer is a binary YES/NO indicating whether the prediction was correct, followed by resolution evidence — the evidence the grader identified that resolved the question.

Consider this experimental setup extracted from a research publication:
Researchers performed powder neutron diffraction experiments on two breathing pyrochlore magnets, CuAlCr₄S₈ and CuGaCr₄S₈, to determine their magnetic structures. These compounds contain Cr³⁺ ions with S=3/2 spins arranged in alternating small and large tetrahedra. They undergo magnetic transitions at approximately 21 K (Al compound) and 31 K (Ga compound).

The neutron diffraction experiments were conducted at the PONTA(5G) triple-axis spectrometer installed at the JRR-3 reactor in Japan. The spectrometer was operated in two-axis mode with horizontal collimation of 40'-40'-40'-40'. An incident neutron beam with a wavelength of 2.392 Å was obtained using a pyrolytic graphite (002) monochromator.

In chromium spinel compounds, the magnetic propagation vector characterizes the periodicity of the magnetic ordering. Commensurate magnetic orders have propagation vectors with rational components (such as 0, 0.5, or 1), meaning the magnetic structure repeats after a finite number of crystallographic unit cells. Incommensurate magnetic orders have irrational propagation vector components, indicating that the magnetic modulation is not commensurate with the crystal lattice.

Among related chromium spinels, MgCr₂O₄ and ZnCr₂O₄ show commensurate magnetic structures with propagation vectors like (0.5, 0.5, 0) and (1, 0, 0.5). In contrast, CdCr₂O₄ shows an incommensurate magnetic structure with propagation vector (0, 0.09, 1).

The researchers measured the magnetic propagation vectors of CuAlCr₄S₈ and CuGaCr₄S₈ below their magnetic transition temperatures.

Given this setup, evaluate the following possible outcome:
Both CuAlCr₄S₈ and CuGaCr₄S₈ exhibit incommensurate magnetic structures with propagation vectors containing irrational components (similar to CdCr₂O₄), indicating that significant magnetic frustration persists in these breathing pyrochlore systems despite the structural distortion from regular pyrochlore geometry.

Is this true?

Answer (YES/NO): YES